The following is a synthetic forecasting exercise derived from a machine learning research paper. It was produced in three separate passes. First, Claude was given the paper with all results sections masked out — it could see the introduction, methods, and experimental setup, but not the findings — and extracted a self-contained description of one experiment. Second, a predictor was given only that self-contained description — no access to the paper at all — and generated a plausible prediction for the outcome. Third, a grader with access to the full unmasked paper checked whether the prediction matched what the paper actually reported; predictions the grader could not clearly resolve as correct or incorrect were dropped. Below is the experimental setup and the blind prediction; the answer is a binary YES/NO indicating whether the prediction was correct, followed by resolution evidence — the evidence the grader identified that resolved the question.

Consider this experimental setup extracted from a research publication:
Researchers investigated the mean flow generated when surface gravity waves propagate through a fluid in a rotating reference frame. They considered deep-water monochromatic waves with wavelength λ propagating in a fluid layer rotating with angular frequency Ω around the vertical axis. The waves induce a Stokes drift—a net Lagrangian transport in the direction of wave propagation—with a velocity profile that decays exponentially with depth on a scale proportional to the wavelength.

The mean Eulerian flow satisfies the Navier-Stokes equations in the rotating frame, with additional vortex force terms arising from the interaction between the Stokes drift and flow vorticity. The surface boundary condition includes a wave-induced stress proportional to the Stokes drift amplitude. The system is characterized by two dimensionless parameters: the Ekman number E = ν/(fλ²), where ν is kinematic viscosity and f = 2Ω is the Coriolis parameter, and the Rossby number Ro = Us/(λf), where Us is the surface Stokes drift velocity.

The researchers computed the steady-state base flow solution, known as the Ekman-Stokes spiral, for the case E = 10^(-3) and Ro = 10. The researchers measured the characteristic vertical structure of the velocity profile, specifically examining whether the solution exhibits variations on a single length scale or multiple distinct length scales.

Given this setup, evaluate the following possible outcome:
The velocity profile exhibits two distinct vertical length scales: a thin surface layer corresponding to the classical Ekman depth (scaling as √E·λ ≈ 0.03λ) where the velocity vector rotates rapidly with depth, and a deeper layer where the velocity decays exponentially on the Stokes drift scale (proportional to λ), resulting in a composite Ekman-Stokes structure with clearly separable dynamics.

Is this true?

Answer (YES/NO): YES